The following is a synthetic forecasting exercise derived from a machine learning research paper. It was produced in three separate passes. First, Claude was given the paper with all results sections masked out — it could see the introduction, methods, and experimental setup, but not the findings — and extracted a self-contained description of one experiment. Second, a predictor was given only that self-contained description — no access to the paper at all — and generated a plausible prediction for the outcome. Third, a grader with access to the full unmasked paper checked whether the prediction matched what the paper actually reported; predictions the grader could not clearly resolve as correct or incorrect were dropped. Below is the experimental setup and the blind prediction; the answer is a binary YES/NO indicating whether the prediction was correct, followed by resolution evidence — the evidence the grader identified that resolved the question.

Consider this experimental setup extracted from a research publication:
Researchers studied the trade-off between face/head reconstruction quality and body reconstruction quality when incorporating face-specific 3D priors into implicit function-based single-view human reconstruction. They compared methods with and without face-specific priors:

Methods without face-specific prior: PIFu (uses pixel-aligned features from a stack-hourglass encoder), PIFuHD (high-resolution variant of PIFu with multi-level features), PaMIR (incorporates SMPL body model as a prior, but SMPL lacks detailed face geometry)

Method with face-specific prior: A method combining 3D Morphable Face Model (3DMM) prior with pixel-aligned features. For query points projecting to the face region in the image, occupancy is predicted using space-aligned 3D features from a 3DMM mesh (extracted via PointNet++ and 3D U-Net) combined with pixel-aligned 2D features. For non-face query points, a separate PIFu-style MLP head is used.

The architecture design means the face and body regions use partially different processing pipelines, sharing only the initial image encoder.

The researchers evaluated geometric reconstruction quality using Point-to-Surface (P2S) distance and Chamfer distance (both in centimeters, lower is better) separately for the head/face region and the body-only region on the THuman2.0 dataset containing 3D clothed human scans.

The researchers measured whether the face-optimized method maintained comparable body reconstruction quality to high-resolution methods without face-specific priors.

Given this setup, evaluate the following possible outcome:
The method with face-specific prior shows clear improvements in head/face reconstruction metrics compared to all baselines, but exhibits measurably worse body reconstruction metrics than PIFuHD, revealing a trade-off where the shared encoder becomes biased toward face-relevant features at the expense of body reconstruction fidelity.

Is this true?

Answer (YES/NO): NO